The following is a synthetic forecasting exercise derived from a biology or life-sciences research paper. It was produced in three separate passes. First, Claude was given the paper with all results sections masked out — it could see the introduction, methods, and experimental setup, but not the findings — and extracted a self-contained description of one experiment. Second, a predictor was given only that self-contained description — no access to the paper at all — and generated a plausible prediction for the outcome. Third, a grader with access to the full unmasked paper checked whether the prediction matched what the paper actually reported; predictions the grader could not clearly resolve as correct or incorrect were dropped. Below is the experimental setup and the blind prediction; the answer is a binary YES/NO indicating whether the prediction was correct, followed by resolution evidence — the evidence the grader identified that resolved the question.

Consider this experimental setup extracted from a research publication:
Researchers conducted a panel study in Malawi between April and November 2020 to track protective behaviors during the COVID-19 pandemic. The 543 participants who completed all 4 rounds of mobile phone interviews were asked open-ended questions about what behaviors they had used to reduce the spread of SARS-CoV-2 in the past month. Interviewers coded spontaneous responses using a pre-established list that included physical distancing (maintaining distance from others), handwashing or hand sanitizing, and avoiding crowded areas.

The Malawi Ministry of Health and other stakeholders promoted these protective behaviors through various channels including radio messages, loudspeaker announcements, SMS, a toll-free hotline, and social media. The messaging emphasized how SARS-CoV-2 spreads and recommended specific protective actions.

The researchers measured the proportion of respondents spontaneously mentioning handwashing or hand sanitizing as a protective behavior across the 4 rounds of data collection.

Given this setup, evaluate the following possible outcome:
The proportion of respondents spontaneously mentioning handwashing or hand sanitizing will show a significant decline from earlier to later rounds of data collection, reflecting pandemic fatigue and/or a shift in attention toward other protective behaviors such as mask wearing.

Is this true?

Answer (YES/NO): NO